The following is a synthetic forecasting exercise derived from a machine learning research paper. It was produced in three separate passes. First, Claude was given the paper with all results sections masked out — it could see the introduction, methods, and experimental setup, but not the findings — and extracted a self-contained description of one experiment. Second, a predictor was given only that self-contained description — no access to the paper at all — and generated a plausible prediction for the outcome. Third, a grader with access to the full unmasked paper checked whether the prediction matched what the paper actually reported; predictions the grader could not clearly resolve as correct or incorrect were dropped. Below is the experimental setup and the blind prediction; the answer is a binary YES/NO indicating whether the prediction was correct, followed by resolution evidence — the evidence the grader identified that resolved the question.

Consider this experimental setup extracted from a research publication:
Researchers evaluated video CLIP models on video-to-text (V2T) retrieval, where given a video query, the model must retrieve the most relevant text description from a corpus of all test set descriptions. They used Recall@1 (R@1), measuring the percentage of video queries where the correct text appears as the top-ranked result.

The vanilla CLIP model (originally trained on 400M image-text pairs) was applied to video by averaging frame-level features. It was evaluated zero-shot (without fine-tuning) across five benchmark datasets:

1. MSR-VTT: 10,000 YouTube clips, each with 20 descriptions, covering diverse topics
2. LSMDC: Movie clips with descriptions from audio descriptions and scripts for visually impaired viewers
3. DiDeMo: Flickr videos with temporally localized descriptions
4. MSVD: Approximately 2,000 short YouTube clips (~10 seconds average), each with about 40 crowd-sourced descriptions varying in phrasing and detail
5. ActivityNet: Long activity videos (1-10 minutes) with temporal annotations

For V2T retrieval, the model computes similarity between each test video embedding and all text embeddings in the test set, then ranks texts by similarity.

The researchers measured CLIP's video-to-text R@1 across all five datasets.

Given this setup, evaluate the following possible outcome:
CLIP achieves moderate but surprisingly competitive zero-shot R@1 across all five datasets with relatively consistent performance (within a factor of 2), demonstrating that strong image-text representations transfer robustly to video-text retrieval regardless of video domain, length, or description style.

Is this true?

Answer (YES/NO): NO